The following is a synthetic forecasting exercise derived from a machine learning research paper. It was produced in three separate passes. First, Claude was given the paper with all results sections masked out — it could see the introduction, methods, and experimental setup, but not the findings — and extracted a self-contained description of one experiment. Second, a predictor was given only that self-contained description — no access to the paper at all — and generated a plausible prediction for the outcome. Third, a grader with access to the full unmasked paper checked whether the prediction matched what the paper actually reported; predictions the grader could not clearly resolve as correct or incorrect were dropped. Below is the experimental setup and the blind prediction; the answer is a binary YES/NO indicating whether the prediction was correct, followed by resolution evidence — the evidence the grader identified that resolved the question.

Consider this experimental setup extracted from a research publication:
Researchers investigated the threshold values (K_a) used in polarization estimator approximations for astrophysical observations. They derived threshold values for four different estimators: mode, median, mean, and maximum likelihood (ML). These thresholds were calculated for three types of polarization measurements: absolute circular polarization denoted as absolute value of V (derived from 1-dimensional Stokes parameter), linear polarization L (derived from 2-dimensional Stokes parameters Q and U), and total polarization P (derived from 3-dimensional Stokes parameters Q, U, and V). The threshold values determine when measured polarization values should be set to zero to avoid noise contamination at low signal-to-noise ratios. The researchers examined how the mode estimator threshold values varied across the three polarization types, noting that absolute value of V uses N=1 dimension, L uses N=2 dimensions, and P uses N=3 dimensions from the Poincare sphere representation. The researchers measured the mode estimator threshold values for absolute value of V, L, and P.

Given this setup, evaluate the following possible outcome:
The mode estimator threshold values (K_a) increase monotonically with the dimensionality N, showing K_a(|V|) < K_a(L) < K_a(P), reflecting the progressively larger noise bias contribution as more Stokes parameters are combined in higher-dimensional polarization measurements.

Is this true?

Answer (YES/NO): YES